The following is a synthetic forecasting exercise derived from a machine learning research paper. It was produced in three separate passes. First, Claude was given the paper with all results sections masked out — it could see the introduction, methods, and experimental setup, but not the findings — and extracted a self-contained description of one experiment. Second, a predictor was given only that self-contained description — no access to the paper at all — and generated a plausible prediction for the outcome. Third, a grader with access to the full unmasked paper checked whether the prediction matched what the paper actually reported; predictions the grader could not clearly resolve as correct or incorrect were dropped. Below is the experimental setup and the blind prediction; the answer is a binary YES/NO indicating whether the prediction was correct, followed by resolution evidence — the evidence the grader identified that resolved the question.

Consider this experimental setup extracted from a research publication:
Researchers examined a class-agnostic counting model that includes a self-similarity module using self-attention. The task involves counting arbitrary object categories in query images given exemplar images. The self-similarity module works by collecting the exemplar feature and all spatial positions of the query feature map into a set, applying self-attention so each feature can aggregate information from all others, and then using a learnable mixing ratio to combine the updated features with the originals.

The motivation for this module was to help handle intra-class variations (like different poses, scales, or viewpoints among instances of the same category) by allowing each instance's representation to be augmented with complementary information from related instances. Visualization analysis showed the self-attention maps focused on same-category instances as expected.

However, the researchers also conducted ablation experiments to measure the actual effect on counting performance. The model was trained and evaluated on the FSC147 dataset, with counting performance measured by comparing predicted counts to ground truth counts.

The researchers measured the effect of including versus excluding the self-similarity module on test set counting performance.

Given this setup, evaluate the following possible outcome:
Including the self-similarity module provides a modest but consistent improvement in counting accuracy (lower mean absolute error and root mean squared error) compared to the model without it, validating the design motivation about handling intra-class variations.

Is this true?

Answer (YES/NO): NO